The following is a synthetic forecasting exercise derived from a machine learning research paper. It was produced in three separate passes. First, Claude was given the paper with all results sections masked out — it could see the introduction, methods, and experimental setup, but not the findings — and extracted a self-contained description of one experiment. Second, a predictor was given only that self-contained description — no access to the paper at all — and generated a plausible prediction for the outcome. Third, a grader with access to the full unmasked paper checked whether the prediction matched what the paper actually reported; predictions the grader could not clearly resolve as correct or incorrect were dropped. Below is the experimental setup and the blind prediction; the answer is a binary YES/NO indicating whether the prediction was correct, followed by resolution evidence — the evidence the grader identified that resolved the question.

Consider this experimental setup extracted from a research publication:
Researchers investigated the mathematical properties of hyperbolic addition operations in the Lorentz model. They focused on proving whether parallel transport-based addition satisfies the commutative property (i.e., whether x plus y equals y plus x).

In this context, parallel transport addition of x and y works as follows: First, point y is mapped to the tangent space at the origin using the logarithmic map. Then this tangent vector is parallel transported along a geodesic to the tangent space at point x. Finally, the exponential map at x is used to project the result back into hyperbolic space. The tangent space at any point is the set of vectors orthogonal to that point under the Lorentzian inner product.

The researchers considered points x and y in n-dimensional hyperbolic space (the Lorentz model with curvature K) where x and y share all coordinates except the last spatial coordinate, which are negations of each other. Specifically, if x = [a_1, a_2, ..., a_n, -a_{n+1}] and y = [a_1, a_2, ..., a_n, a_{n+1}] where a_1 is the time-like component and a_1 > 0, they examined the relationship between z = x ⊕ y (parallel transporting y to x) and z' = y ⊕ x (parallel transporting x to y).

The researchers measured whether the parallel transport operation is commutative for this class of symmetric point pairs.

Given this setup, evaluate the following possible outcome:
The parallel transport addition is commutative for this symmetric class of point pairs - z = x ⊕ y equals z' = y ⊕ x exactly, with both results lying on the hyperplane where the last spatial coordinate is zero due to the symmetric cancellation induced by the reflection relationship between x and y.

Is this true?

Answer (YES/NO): NO